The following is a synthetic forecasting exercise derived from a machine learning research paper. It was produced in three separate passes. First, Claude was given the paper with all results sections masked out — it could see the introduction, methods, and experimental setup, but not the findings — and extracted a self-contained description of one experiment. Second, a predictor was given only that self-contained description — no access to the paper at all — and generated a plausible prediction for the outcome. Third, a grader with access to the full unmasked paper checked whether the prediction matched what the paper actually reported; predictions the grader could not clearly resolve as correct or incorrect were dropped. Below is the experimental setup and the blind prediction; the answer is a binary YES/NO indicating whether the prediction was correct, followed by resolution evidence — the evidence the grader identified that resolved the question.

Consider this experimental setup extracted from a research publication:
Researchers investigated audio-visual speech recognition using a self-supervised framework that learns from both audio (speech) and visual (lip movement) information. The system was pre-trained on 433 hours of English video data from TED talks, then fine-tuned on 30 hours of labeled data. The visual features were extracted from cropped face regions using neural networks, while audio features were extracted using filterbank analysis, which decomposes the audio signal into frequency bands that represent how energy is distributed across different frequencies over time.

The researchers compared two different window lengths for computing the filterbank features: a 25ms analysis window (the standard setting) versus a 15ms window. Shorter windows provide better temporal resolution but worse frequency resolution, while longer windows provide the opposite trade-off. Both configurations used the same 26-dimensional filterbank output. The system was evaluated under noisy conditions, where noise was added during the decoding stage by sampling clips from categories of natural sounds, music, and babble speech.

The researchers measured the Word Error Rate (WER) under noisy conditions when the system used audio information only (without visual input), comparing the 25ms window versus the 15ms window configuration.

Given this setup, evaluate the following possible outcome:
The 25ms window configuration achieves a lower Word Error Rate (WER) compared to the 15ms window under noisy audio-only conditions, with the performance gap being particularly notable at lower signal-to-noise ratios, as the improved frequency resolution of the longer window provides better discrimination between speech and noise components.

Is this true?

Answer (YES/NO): NO